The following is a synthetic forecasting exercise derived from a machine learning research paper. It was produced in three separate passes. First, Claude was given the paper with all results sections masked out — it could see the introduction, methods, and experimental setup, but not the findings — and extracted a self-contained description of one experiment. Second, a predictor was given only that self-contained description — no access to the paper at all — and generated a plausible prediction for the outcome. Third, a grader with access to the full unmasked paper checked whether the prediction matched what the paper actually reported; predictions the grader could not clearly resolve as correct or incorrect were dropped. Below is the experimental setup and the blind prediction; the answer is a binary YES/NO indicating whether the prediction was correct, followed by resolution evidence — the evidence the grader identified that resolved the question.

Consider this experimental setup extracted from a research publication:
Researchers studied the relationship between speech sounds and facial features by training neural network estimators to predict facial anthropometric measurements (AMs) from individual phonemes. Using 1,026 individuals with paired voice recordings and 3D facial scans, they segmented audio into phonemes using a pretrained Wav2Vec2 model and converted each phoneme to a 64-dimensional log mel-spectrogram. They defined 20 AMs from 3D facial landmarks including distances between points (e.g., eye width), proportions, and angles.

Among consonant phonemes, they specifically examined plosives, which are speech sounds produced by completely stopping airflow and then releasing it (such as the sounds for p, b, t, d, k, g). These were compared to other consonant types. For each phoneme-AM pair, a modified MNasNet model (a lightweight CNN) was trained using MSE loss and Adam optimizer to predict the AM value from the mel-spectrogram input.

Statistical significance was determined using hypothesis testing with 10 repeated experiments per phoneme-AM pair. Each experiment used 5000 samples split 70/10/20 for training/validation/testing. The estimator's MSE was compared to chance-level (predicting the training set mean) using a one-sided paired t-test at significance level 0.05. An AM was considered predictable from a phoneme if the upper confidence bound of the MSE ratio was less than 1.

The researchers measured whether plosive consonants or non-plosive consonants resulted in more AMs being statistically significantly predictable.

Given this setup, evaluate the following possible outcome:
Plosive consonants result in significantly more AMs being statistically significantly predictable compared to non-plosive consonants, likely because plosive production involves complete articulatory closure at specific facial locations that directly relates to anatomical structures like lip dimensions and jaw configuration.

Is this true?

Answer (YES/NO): NO